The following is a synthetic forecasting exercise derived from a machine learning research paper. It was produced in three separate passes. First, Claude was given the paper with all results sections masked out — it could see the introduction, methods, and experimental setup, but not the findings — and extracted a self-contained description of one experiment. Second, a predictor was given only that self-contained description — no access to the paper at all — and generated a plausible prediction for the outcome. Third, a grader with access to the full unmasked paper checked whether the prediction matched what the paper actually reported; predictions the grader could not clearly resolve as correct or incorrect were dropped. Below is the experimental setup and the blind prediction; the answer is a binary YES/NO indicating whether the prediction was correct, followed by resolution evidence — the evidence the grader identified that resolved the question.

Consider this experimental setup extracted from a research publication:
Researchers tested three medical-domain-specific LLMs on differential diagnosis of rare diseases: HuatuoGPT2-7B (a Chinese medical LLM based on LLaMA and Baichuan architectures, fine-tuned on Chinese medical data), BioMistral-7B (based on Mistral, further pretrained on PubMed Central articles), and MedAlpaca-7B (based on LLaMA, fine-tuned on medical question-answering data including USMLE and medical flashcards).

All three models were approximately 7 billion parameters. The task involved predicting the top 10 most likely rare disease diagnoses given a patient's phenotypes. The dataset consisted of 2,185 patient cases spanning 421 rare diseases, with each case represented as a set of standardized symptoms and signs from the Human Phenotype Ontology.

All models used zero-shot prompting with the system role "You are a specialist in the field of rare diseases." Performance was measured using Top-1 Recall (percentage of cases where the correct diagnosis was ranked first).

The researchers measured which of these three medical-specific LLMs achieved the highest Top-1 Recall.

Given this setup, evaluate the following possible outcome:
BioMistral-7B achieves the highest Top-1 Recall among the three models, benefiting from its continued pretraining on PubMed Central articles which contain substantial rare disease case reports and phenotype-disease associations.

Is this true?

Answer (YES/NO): NO